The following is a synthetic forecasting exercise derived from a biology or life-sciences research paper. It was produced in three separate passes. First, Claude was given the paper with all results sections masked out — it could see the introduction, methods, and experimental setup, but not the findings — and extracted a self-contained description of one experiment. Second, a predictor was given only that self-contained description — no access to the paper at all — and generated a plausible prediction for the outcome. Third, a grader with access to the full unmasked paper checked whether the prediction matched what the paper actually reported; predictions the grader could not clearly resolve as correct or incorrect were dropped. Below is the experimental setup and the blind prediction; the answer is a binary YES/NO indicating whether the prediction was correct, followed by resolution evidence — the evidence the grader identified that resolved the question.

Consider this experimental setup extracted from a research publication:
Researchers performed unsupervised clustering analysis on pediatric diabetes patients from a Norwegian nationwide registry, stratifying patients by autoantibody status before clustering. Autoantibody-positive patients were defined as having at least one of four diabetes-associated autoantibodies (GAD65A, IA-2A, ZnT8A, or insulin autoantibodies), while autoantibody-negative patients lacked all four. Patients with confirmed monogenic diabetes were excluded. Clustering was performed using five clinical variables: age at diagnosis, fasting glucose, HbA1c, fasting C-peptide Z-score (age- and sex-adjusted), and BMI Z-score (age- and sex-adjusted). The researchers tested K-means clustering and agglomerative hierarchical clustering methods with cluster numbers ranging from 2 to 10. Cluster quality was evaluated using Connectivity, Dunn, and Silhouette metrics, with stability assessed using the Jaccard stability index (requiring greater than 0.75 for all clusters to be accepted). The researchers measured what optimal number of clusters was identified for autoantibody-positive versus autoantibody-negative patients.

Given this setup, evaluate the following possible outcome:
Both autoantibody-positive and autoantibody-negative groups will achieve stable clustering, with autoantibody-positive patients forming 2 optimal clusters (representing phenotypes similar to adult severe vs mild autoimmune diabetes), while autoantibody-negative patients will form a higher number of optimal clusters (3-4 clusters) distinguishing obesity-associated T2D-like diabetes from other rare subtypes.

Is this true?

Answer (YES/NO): YES